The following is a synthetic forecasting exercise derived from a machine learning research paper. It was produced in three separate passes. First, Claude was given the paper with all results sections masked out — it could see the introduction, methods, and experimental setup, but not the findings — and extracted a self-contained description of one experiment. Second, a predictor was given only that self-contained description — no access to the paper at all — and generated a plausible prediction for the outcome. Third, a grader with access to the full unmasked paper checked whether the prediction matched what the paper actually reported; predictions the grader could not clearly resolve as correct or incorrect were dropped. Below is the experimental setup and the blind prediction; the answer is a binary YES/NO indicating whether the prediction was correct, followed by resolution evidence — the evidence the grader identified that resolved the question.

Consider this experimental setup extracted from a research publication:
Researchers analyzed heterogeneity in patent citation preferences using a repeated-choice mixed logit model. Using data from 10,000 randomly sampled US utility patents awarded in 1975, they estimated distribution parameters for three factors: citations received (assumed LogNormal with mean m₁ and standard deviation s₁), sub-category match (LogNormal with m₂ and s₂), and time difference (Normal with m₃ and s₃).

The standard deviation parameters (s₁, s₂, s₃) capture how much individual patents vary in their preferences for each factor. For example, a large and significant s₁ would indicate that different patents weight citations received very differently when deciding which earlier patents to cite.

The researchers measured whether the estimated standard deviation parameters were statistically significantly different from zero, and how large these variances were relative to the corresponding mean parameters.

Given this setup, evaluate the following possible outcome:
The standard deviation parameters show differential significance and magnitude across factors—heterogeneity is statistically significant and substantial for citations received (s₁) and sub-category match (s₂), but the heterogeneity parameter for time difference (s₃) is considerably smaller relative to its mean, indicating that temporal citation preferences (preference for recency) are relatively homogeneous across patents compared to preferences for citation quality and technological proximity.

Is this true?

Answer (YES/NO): NO